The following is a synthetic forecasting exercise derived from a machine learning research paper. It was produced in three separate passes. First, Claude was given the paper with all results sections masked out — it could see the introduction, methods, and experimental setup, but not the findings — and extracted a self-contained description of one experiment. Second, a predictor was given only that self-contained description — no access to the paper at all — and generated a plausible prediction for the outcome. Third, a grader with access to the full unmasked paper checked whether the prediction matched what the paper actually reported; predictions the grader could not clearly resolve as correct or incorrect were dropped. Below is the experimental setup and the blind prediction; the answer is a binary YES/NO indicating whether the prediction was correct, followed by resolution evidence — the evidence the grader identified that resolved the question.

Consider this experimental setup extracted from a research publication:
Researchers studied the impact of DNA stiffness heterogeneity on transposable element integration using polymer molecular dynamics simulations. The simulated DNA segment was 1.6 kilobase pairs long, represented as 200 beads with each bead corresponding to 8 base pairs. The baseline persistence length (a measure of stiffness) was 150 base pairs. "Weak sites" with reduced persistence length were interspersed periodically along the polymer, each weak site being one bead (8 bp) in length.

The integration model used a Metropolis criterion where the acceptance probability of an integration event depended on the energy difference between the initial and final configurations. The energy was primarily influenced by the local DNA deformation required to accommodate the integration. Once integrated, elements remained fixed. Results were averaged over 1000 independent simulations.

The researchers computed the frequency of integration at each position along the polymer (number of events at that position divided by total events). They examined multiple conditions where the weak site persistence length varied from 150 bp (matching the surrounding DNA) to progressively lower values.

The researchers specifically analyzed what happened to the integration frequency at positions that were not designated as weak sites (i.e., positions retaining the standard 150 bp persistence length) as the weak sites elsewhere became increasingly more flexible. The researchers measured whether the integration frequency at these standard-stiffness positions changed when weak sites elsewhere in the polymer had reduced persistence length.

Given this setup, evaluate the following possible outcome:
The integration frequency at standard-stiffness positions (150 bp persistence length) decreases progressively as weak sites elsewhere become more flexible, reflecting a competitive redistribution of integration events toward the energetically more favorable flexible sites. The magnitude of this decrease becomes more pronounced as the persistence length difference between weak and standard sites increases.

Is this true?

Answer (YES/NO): YES